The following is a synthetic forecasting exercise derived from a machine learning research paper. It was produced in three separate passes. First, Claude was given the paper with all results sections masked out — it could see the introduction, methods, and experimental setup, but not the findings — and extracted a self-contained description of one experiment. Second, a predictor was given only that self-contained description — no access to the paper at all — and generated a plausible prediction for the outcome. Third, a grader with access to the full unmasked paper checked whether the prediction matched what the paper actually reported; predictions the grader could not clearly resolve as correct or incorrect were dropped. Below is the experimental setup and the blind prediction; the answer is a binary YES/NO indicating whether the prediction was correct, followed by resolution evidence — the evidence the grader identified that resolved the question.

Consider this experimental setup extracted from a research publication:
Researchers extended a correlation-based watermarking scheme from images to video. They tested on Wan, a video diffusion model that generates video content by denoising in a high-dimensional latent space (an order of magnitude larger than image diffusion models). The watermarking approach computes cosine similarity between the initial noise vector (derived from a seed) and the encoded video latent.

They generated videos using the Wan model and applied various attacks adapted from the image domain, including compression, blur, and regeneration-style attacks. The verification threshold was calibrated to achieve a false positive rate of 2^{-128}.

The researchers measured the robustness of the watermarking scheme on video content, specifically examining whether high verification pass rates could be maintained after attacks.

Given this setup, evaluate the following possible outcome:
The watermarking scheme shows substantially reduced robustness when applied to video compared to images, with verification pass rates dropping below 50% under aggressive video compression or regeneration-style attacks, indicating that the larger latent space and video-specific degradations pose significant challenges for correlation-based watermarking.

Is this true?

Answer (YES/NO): NO